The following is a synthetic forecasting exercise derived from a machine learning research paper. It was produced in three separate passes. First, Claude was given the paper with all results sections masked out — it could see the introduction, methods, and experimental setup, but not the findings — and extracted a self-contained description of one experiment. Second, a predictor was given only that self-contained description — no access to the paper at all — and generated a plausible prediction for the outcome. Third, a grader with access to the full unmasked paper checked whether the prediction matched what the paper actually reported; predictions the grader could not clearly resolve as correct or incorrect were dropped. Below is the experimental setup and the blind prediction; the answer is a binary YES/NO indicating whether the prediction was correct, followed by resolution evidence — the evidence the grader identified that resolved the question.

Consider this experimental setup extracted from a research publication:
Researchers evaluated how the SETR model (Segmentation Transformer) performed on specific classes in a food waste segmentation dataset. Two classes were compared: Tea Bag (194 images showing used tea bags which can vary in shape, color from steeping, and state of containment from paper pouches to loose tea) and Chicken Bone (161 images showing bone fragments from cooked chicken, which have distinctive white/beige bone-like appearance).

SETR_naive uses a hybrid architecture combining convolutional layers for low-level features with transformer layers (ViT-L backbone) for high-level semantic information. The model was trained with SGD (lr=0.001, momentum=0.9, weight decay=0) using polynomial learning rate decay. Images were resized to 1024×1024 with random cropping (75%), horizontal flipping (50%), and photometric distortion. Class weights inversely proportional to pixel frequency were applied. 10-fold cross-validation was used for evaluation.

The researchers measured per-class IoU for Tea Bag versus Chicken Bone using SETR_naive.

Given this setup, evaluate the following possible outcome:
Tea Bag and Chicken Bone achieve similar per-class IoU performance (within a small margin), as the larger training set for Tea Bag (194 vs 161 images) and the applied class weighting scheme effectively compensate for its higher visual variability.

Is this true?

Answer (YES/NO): NO